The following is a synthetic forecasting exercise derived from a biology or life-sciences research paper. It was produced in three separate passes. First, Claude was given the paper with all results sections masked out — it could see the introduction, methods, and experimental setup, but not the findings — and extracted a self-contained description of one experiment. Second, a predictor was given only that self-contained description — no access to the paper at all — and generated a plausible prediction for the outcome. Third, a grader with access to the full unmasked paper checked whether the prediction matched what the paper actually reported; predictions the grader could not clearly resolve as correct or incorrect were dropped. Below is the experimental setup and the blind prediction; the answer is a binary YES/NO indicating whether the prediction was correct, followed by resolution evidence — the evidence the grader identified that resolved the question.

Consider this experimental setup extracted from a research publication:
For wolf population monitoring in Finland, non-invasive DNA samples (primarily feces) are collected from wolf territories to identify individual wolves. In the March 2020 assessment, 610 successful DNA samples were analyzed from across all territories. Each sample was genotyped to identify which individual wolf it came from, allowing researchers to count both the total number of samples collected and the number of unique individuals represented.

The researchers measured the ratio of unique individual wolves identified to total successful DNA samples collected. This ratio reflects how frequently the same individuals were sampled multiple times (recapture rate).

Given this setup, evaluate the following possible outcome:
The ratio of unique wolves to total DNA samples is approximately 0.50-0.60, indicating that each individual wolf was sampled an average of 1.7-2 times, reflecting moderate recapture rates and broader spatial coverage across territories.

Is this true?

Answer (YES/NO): NO